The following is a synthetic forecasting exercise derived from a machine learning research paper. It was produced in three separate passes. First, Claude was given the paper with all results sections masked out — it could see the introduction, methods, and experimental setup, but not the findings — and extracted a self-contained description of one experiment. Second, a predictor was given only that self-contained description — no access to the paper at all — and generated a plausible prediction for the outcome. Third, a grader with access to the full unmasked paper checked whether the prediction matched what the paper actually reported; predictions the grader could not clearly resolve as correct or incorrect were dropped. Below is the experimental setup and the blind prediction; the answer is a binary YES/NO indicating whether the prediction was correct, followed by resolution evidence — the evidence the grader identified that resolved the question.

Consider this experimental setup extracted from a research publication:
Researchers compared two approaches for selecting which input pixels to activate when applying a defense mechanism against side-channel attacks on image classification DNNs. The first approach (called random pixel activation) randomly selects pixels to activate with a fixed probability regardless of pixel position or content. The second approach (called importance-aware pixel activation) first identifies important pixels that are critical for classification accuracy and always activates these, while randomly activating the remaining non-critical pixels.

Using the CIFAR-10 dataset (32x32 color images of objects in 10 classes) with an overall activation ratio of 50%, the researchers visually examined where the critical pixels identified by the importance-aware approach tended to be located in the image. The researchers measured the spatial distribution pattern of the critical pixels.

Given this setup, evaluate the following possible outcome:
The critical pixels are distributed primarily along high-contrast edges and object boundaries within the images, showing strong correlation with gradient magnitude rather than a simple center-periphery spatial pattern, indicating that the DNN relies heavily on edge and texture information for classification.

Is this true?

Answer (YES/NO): NO